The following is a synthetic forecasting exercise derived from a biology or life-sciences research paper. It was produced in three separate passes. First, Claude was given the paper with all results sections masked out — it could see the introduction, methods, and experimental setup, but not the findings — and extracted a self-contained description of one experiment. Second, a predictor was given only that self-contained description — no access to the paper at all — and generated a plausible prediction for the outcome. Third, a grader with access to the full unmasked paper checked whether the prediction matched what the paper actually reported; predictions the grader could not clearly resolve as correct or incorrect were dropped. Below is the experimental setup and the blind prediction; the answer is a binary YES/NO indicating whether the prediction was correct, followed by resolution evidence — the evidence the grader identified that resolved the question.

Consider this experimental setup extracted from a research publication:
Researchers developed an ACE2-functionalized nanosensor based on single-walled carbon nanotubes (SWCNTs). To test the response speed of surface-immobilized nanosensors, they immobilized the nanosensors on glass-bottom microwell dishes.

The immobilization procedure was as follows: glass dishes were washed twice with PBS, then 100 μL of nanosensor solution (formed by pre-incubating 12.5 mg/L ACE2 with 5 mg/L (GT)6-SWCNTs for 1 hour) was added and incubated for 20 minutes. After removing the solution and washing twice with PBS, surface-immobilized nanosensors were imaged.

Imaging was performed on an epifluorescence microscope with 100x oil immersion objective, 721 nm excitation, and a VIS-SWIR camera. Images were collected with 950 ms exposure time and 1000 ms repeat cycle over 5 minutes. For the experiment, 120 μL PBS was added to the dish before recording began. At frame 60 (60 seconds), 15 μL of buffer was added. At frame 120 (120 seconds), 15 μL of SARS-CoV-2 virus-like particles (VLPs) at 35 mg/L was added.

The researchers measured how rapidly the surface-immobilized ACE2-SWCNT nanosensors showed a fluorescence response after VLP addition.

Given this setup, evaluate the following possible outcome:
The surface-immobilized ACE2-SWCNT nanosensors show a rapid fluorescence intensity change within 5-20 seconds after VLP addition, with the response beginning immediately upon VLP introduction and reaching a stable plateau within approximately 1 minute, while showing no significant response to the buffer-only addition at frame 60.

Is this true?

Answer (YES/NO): NO